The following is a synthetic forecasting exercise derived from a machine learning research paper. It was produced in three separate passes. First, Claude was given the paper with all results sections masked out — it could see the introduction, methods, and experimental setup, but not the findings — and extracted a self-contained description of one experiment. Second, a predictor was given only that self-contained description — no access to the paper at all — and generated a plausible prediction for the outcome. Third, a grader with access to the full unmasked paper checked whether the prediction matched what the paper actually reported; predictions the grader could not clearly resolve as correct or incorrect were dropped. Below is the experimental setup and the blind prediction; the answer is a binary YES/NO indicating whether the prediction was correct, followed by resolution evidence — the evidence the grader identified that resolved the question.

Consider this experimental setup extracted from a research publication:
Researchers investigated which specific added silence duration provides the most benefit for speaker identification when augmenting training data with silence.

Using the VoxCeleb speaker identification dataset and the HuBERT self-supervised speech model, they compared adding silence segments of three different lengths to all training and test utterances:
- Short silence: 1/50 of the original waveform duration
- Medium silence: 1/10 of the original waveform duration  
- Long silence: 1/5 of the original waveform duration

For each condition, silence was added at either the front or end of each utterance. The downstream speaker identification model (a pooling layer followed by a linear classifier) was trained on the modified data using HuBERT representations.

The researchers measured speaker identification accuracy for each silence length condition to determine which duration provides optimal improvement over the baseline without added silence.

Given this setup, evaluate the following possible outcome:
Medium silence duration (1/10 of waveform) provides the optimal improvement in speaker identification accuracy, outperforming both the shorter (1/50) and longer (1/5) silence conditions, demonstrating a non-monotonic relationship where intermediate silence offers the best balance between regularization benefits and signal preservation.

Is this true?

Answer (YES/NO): YES